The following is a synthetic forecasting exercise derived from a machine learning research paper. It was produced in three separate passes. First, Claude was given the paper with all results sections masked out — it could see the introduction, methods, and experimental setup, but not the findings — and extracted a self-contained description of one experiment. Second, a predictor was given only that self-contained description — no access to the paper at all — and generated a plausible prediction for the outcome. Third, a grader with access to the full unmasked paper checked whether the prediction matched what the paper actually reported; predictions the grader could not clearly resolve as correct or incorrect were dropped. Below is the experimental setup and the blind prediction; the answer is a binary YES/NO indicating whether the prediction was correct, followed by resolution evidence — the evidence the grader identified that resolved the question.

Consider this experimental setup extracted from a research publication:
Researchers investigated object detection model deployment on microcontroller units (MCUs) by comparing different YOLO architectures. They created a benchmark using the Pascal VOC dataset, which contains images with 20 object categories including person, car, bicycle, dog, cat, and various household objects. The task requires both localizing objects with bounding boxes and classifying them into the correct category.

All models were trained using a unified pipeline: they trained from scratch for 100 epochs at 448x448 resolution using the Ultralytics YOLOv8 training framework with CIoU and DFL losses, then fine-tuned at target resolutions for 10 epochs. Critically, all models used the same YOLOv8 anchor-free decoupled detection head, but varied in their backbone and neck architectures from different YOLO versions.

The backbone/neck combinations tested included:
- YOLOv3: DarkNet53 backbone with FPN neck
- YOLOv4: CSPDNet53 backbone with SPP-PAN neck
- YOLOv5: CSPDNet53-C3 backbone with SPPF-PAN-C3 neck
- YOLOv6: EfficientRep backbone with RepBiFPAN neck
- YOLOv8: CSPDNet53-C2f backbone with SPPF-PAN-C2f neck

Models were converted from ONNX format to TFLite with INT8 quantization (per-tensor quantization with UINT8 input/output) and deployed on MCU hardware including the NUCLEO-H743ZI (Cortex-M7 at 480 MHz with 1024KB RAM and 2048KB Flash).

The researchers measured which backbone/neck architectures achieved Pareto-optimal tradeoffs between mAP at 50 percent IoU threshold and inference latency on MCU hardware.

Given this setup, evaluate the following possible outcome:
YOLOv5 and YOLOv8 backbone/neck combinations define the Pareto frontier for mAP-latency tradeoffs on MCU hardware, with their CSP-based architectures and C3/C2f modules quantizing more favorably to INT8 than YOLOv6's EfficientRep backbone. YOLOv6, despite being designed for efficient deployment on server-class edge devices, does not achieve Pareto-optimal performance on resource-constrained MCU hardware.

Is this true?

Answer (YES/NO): NO